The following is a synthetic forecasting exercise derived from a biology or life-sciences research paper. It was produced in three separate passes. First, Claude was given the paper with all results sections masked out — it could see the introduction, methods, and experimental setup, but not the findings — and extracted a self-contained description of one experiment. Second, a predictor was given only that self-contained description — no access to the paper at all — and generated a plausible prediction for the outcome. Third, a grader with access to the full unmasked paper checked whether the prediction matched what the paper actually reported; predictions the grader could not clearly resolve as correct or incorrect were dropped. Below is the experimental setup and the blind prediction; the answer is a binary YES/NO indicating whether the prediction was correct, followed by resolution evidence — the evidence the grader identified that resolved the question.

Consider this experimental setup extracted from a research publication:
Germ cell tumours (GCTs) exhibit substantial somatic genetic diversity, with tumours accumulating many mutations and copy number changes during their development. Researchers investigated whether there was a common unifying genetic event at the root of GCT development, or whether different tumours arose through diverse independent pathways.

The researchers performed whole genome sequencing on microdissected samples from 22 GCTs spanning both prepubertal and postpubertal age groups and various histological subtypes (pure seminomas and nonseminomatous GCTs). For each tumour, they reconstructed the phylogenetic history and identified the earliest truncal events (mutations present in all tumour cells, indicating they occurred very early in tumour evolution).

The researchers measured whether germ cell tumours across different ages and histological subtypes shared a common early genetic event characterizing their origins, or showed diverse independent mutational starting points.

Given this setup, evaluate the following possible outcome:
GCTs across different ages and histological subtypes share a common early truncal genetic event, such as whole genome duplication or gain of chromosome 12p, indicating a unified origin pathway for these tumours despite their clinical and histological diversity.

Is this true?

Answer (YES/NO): NO